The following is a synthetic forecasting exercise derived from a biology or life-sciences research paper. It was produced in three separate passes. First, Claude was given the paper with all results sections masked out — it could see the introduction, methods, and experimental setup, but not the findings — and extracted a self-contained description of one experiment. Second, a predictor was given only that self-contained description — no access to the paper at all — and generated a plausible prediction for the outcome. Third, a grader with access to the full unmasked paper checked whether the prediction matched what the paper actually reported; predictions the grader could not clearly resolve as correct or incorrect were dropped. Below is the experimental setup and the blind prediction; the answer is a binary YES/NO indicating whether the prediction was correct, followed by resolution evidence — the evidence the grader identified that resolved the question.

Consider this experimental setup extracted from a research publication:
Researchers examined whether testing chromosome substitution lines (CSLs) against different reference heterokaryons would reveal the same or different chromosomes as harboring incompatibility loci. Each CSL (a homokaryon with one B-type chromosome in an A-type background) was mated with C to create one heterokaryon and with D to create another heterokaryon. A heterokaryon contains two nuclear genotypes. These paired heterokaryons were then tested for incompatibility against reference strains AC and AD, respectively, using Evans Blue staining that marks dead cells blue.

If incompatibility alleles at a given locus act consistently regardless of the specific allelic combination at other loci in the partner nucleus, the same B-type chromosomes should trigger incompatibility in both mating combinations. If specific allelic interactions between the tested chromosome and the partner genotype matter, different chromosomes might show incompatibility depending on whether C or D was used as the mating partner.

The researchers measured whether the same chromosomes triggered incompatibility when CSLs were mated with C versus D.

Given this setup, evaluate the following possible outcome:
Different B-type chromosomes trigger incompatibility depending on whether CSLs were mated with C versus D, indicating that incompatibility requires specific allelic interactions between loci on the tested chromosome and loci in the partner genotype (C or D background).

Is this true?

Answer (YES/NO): YES